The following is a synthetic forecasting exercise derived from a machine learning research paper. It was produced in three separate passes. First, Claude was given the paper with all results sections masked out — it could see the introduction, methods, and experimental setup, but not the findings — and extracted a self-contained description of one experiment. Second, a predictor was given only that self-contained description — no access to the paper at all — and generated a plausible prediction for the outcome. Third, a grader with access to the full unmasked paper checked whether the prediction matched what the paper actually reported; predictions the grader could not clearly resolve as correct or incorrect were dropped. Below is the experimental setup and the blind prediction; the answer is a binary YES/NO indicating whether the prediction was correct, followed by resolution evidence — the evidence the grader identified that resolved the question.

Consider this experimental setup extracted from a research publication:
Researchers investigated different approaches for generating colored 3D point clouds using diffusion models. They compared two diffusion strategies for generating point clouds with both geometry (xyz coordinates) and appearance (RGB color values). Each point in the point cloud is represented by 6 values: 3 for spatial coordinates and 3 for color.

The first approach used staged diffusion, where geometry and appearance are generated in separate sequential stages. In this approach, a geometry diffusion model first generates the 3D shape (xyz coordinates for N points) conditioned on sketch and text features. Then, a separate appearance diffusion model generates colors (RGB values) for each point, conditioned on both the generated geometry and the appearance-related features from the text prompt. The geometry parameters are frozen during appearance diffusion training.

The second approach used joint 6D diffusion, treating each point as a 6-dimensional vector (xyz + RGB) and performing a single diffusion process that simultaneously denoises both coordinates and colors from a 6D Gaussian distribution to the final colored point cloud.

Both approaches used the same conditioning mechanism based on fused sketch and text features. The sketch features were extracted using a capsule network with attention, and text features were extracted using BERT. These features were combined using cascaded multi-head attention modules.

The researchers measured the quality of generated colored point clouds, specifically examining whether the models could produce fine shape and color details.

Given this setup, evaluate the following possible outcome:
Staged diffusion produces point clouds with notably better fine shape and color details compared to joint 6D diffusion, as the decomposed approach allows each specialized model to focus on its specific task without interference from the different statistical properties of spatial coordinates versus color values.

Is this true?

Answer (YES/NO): YES